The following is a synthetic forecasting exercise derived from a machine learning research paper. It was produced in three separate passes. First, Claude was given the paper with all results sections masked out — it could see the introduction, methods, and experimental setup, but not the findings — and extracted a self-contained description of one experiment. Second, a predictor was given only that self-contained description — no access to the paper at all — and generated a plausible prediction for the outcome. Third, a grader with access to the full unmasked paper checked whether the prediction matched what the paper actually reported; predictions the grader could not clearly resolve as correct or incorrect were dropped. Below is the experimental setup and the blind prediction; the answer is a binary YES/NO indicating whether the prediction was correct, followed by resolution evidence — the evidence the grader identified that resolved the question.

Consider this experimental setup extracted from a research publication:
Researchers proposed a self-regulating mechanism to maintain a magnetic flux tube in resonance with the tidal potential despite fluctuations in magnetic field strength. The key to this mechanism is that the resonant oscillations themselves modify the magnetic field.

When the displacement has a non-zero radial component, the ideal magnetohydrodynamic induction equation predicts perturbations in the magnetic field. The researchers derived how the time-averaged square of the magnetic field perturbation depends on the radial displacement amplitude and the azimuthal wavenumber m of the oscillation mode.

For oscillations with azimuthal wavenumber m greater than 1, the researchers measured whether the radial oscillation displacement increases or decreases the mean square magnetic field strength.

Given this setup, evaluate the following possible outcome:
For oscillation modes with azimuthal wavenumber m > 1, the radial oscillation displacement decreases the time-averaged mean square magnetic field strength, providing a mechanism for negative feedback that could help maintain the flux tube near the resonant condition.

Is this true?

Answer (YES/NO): YES